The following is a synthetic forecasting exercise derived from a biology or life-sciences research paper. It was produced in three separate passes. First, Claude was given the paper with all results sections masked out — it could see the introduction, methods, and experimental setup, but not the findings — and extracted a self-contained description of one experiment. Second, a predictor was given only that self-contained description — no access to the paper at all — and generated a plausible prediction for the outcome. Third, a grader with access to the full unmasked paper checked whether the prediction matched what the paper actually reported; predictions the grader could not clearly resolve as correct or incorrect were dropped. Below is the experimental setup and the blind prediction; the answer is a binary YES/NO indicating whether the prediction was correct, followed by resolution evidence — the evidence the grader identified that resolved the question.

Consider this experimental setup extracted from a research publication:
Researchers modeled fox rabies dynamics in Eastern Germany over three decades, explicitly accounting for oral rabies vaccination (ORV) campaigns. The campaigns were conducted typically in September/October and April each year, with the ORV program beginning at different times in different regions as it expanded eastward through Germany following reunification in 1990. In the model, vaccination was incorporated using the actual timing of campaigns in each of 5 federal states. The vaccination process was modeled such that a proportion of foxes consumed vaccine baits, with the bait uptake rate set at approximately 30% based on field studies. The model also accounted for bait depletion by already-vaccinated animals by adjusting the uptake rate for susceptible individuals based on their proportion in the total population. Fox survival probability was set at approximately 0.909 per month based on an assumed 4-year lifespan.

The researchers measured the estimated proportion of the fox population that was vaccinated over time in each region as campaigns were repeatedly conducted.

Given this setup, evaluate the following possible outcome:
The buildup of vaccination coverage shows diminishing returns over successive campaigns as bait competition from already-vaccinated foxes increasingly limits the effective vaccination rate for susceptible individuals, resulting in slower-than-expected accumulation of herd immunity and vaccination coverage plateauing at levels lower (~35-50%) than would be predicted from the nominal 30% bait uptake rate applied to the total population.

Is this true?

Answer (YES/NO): NO